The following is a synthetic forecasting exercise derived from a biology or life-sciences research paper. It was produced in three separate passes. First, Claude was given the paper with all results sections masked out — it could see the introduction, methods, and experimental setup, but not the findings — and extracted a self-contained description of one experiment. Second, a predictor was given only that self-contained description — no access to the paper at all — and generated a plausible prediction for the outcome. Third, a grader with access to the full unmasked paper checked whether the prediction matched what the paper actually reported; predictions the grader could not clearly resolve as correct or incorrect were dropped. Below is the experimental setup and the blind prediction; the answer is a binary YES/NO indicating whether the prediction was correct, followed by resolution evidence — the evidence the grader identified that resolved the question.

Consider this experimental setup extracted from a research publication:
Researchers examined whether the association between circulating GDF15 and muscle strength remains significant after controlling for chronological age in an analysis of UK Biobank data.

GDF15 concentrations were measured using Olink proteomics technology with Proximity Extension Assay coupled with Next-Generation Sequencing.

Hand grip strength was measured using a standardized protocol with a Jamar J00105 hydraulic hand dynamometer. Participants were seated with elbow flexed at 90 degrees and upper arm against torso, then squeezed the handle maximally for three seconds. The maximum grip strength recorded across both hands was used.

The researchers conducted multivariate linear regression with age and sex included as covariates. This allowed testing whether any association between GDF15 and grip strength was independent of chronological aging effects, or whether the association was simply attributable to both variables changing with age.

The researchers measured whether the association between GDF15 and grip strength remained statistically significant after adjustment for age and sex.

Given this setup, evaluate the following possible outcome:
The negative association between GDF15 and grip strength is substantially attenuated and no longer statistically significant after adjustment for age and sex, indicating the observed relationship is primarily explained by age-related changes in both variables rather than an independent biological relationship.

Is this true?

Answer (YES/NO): NO